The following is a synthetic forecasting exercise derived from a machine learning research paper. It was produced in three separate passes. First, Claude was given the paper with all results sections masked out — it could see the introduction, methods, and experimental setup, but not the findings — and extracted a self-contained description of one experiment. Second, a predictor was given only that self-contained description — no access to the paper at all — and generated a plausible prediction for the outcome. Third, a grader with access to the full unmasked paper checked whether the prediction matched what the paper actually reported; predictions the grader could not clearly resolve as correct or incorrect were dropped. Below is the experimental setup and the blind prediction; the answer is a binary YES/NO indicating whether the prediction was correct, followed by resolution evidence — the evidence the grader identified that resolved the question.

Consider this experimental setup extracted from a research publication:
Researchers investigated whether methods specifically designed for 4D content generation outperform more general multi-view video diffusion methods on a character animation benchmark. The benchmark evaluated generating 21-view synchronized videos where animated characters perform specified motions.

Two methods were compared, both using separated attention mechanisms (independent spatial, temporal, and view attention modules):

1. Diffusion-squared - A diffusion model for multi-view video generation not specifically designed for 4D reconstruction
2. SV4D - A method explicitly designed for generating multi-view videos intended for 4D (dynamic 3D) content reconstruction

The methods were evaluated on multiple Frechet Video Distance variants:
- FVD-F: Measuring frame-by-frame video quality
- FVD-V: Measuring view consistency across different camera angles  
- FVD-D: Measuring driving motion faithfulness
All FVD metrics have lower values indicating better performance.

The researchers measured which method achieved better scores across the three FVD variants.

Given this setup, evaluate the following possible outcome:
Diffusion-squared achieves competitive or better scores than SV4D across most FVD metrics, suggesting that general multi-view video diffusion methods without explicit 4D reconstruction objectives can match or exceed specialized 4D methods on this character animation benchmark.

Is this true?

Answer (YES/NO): YES